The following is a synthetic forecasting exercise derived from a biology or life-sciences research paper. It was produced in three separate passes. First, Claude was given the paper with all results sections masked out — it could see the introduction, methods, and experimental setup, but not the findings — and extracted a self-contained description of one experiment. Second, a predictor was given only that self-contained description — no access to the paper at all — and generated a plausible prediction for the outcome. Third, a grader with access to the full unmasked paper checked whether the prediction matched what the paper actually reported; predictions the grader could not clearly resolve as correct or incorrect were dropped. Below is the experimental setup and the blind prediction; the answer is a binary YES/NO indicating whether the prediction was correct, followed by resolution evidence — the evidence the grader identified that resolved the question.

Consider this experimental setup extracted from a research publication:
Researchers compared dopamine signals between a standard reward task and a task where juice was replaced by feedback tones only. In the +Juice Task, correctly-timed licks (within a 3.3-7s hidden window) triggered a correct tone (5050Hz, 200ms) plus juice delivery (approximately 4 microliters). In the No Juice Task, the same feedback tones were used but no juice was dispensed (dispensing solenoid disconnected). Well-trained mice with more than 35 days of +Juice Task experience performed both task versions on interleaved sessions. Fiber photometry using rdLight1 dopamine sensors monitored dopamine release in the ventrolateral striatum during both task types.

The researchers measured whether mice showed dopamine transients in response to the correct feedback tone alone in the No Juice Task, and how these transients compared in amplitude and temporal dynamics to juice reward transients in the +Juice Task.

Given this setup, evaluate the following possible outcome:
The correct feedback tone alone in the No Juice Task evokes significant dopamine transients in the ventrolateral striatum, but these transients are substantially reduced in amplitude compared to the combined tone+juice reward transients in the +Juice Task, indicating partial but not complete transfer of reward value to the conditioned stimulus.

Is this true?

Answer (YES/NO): YES